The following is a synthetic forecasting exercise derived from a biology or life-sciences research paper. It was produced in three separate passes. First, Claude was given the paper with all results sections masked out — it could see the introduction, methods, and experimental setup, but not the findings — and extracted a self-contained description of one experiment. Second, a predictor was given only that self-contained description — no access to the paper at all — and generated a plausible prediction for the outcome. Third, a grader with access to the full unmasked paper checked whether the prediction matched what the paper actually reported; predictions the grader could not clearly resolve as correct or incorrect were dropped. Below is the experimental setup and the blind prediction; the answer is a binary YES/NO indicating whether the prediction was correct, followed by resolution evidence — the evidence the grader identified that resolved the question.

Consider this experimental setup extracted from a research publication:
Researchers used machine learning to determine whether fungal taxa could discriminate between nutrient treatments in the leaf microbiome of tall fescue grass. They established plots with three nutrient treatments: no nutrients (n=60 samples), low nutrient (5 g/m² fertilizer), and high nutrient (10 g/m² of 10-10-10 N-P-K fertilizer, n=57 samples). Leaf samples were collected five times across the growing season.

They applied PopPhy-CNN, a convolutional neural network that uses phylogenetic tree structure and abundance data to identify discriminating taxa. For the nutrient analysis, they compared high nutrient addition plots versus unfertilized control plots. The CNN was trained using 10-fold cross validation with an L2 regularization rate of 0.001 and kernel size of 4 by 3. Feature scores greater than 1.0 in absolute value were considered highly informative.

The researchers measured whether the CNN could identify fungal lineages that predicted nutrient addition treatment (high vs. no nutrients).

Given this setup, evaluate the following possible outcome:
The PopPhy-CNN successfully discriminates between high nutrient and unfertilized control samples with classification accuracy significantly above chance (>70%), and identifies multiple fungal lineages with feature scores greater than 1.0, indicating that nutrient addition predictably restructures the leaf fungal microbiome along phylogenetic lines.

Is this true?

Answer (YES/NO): NO